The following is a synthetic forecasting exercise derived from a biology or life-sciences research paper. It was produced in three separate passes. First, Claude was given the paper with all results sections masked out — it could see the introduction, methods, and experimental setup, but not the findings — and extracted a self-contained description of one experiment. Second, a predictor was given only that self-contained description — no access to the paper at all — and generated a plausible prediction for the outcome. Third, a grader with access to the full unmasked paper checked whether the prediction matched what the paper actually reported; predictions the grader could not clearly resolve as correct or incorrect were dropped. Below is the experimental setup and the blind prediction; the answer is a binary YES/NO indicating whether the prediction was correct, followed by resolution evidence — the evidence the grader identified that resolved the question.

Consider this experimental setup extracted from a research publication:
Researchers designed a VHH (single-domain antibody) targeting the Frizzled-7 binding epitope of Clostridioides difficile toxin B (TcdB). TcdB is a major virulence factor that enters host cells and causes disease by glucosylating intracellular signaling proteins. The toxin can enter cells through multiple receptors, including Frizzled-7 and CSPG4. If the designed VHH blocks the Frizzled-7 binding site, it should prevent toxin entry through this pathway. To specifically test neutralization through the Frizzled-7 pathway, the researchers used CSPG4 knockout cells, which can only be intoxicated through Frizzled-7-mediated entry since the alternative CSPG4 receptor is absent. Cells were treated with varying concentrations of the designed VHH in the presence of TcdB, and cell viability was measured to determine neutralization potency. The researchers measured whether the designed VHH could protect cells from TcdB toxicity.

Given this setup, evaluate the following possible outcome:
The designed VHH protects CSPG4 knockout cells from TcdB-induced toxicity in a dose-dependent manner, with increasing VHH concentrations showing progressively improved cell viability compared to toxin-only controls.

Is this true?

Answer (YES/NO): YES